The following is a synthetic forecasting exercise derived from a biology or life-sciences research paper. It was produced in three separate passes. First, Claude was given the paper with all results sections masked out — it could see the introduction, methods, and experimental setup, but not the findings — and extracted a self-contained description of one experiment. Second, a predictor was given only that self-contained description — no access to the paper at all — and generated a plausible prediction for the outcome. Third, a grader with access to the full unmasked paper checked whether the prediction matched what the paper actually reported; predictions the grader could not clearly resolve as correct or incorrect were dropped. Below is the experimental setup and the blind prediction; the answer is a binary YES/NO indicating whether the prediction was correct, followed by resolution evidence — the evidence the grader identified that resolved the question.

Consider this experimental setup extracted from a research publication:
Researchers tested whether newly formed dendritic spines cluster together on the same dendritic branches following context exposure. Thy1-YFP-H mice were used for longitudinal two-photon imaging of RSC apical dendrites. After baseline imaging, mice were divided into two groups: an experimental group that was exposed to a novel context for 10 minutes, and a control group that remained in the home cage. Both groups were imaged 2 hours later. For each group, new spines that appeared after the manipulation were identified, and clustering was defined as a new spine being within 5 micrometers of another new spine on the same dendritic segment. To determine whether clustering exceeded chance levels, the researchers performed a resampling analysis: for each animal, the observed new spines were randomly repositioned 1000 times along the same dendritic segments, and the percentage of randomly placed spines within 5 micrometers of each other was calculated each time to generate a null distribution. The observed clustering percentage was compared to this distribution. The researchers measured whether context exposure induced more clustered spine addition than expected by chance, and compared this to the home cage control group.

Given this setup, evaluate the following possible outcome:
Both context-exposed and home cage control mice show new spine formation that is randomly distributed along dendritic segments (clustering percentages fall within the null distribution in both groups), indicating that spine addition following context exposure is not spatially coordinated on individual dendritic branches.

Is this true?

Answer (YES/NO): NO